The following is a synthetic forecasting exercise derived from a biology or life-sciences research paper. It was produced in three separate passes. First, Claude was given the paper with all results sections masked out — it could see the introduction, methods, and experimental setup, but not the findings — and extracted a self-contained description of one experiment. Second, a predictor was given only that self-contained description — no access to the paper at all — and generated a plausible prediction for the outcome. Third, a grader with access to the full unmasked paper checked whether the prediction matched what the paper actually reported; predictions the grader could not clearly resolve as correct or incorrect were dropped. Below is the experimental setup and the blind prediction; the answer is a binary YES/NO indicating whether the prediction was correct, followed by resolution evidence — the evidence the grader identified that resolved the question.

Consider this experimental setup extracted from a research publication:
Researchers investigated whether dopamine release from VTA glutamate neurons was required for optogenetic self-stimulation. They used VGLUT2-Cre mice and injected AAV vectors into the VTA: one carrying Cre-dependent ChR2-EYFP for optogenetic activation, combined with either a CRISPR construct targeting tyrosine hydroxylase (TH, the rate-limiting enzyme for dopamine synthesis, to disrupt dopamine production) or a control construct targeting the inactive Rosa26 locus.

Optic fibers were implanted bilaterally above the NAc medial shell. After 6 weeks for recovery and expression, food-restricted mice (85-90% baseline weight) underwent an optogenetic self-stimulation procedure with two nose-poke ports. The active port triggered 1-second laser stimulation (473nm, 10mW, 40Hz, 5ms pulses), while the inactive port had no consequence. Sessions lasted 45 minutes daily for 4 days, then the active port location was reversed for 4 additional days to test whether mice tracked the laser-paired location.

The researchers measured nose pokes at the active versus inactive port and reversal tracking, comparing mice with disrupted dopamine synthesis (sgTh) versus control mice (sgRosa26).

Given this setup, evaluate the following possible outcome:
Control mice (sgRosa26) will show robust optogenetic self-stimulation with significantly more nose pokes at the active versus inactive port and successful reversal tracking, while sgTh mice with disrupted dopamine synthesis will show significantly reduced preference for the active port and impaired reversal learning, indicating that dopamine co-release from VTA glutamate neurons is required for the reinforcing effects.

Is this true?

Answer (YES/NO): NO